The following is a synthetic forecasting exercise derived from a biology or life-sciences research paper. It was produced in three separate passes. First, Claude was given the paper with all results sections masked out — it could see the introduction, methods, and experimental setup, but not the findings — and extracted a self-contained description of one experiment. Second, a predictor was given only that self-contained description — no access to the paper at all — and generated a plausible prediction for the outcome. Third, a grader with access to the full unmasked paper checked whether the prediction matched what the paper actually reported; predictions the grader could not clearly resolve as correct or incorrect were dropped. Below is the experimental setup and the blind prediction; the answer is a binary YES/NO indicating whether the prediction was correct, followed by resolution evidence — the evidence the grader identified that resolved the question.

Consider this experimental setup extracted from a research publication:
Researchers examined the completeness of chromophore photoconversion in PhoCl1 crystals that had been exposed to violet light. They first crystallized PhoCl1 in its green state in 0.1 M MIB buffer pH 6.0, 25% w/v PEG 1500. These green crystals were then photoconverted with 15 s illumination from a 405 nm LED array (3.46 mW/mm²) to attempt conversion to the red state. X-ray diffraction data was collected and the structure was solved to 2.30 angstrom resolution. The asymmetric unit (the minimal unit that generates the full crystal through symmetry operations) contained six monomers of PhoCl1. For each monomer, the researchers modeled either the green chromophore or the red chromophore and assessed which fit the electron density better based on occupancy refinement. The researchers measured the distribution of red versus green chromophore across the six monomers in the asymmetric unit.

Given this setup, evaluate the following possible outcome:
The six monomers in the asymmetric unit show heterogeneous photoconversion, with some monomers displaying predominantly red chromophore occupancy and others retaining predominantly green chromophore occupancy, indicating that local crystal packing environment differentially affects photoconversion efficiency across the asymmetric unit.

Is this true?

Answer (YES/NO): YES